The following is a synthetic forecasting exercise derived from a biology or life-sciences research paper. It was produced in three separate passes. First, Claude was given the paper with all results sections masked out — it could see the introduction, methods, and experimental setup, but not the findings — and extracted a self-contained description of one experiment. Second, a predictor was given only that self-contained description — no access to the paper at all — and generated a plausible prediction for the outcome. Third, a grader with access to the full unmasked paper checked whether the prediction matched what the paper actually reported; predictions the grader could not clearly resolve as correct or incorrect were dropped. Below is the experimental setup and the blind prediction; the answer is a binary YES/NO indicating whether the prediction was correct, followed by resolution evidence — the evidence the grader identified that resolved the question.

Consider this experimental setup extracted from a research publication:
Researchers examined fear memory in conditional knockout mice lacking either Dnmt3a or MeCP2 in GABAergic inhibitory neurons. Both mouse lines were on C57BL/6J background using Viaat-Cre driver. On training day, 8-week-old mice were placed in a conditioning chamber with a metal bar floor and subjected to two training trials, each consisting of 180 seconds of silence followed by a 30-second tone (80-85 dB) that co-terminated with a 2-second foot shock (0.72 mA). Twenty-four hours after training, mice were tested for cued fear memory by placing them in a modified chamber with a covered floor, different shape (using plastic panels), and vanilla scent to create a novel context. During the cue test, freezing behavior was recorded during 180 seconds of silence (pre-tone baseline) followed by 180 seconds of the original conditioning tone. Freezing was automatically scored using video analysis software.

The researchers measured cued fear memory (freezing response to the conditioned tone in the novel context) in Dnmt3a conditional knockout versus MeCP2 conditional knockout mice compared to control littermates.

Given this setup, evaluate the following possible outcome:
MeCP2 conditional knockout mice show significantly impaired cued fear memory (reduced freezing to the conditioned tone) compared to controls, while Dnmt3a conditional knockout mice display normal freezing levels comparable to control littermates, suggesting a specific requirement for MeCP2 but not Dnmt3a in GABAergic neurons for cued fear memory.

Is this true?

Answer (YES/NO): NO